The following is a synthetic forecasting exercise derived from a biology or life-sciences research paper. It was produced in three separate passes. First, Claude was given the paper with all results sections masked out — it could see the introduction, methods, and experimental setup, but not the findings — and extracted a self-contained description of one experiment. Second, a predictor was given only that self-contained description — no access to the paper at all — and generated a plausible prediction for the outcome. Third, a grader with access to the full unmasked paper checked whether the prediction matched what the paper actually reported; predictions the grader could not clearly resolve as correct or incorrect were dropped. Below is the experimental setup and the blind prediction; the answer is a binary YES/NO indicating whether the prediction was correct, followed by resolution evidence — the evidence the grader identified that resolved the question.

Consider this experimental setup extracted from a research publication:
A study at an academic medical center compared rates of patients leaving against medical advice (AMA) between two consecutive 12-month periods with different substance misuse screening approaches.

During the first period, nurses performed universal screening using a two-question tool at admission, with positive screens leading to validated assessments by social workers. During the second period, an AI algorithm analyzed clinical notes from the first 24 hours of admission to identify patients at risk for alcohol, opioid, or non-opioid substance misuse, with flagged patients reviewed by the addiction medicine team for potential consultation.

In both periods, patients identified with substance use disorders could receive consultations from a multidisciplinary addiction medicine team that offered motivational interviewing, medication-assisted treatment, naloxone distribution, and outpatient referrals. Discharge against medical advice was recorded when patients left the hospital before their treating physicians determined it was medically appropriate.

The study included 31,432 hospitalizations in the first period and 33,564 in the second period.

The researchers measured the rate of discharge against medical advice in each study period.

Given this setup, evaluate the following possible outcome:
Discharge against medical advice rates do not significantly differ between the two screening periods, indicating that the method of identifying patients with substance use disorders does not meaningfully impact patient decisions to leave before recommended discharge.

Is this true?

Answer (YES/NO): YES